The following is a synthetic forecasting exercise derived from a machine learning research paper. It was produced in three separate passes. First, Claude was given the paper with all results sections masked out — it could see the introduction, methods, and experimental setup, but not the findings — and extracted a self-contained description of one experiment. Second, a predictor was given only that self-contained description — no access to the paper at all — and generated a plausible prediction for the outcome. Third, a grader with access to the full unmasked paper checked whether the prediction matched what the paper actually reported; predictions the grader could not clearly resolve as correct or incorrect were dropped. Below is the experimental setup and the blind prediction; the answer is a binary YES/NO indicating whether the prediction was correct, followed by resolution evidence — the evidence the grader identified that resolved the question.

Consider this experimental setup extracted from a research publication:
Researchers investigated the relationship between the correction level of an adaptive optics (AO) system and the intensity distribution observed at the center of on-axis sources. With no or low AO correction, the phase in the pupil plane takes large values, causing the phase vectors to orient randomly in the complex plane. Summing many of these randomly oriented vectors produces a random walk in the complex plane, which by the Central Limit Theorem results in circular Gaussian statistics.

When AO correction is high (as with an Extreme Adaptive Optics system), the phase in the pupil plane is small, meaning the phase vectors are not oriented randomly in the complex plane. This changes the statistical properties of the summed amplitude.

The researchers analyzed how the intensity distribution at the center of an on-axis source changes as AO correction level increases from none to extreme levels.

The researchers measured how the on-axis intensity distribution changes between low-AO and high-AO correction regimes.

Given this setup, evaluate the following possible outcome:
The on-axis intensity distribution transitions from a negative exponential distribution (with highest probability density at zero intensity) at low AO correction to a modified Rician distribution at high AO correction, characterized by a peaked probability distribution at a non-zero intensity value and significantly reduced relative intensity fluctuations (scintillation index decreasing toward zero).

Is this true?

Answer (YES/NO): NO